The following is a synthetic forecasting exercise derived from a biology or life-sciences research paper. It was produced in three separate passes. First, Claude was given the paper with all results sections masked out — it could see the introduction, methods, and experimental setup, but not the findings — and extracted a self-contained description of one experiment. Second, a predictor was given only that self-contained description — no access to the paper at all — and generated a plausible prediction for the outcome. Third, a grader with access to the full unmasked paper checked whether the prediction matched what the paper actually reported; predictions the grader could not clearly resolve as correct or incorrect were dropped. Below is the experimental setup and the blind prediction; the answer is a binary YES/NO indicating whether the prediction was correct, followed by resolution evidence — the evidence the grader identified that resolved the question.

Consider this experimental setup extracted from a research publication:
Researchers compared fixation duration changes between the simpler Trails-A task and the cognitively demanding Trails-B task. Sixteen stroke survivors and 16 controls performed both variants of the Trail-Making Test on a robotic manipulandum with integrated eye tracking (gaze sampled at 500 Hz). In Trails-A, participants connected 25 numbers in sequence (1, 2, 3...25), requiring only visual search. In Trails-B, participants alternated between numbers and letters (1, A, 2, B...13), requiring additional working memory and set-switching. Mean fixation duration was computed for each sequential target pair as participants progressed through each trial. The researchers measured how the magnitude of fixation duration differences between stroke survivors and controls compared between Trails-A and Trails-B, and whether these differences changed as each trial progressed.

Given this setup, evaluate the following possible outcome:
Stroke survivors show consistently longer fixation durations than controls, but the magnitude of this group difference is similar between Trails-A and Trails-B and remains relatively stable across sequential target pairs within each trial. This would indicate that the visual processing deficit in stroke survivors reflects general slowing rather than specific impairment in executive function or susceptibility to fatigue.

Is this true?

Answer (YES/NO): NO